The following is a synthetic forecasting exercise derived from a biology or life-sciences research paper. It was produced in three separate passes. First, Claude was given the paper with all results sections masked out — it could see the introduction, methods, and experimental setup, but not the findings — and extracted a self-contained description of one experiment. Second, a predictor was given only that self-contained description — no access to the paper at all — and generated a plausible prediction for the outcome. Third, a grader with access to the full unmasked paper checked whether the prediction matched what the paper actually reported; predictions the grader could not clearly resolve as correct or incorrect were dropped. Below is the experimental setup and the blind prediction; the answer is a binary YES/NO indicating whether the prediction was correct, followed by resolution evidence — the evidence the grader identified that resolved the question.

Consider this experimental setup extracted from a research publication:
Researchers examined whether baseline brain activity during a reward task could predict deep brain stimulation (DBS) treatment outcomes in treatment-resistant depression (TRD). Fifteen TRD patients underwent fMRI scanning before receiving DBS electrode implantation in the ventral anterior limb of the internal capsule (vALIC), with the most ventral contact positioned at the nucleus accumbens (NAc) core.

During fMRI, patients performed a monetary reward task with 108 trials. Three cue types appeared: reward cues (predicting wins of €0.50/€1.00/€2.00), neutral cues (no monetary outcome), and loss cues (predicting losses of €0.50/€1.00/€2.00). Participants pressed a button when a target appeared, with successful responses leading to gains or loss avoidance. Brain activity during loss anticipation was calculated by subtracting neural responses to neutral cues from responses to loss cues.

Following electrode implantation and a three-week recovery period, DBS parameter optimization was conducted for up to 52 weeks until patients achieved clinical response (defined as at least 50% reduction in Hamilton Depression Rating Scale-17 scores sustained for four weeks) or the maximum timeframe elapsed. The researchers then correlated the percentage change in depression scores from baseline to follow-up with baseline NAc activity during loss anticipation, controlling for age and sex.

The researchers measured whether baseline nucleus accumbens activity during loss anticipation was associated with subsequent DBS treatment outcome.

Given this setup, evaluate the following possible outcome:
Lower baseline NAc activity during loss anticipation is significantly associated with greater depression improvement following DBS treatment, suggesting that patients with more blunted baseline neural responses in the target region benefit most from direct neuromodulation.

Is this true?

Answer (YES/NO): NO